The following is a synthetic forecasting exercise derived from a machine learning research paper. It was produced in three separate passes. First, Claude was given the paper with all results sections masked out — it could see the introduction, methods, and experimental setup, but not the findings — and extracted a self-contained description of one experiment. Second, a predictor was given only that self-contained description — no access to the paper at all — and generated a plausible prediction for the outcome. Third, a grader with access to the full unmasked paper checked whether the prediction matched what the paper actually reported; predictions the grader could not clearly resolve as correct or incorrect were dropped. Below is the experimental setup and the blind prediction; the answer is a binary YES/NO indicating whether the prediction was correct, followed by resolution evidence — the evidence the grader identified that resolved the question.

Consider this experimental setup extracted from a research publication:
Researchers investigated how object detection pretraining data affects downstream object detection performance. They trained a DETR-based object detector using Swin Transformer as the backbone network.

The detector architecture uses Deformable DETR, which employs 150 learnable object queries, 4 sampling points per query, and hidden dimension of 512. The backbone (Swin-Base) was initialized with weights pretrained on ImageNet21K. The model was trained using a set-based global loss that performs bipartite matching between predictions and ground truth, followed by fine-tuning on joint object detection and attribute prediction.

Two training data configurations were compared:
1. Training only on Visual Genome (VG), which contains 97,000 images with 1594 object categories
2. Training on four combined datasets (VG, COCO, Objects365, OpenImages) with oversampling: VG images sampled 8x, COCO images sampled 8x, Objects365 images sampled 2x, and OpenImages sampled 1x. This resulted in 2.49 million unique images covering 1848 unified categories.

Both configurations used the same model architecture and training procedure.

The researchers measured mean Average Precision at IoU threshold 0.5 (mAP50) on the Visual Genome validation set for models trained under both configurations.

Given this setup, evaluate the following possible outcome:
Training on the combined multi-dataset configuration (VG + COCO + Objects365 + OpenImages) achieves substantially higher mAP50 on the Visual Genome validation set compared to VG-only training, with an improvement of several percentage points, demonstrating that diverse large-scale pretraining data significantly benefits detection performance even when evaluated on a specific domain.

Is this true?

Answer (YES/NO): NO